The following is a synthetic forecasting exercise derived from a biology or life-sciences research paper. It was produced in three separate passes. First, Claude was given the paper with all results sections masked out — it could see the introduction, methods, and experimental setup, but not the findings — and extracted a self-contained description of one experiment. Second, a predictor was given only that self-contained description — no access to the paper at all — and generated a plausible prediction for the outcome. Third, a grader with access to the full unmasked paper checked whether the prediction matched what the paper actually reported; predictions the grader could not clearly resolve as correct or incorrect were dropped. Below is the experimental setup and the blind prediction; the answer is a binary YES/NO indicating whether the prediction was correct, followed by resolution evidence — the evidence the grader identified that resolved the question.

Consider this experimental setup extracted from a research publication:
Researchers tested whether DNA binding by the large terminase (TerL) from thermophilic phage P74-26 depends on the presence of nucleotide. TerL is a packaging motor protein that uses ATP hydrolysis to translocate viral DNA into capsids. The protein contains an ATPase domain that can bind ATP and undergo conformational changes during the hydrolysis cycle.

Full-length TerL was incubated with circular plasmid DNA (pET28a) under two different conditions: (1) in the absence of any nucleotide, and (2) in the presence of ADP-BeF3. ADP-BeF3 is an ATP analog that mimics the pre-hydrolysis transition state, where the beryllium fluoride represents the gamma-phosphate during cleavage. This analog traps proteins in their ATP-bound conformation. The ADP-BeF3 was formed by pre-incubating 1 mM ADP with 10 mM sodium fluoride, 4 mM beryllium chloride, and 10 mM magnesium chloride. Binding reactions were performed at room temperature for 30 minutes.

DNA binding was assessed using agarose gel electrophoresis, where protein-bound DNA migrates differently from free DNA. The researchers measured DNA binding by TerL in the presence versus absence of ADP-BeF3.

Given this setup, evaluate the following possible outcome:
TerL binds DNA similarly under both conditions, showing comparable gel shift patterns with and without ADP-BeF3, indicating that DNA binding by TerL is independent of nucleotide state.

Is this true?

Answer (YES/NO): NO